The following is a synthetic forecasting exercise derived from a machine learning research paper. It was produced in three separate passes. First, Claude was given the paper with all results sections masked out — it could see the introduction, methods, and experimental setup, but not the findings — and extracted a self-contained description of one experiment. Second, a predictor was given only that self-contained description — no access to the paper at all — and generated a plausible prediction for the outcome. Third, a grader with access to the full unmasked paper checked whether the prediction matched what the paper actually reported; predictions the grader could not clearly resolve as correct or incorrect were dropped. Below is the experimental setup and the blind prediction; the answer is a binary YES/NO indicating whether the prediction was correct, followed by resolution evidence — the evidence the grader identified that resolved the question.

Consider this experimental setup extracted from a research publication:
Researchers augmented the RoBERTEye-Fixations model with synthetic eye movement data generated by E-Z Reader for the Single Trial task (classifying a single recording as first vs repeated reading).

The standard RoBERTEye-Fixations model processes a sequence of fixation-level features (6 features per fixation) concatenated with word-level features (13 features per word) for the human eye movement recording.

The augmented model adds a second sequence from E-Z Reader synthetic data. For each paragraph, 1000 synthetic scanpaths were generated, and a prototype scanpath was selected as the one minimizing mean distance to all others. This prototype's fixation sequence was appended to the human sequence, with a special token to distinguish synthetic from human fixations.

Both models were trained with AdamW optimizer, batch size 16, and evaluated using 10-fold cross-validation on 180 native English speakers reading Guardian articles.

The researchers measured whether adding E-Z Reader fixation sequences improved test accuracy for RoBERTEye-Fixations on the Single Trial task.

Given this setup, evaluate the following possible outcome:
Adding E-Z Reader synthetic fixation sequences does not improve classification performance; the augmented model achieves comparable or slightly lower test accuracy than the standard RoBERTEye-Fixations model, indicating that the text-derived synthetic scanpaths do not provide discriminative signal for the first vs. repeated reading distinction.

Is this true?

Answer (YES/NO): NO